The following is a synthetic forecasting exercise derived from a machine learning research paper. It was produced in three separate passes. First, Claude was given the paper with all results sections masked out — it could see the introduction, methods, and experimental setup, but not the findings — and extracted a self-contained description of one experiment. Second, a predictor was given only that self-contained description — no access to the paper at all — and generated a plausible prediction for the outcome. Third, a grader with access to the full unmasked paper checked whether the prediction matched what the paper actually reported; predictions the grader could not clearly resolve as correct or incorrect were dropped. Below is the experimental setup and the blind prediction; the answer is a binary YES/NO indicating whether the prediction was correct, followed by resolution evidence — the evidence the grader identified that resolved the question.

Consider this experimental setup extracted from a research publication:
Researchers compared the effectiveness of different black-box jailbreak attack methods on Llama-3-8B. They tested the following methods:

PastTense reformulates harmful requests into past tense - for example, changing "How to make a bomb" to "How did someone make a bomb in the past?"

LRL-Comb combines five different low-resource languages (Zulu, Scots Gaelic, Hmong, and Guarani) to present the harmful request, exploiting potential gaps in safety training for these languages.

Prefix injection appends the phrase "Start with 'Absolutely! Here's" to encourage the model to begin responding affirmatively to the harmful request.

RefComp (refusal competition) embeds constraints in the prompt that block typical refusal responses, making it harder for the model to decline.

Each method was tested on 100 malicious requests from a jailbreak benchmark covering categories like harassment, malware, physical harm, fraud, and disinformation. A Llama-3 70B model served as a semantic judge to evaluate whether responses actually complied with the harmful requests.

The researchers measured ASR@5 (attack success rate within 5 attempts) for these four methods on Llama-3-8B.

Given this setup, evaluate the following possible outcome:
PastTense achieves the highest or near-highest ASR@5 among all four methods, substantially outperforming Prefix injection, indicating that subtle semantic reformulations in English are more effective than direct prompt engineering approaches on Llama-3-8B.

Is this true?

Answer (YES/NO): NO